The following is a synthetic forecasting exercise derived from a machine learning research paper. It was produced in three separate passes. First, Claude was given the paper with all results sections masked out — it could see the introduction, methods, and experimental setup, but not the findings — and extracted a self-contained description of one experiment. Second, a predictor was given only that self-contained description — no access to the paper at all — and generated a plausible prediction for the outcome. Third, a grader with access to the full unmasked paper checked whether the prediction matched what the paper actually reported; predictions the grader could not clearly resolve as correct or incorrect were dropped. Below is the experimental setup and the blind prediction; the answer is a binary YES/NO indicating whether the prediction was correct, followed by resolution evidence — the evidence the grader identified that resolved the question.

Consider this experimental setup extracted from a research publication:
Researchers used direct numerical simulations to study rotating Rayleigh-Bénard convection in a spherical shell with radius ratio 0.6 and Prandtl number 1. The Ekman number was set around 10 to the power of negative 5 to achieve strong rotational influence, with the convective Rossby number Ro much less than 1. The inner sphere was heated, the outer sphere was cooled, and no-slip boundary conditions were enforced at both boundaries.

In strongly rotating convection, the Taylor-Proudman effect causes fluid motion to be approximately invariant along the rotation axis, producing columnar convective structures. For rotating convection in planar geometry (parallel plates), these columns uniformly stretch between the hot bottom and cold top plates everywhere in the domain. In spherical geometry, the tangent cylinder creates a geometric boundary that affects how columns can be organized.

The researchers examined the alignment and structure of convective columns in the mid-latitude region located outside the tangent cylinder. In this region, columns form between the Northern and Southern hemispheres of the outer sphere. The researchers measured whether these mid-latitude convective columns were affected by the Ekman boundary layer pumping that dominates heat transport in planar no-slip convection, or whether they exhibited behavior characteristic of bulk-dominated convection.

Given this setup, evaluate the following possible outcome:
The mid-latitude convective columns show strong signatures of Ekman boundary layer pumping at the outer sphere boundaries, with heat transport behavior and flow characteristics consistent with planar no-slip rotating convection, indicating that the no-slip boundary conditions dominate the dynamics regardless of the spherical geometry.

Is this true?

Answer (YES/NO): NO